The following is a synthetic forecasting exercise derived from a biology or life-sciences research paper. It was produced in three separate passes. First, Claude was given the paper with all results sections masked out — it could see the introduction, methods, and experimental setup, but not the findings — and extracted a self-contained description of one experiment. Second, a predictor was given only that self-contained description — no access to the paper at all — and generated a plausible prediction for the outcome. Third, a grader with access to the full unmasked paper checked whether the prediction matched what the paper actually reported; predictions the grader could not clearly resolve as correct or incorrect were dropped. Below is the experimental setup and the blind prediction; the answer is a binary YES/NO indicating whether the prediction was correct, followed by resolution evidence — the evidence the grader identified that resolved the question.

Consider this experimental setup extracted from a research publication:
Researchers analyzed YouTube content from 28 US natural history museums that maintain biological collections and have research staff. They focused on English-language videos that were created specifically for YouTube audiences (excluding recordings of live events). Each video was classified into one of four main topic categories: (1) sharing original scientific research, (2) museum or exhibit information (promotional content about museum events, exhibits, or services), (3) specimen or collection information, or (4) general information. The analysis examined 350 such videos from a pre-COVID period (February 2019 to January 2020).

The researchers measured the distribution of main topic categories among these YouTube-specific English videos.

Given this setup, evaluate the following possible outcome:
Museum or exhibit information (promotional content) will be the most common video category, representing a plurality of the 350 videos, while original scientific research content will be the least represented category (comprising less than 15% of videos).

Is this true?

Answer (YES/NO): NO